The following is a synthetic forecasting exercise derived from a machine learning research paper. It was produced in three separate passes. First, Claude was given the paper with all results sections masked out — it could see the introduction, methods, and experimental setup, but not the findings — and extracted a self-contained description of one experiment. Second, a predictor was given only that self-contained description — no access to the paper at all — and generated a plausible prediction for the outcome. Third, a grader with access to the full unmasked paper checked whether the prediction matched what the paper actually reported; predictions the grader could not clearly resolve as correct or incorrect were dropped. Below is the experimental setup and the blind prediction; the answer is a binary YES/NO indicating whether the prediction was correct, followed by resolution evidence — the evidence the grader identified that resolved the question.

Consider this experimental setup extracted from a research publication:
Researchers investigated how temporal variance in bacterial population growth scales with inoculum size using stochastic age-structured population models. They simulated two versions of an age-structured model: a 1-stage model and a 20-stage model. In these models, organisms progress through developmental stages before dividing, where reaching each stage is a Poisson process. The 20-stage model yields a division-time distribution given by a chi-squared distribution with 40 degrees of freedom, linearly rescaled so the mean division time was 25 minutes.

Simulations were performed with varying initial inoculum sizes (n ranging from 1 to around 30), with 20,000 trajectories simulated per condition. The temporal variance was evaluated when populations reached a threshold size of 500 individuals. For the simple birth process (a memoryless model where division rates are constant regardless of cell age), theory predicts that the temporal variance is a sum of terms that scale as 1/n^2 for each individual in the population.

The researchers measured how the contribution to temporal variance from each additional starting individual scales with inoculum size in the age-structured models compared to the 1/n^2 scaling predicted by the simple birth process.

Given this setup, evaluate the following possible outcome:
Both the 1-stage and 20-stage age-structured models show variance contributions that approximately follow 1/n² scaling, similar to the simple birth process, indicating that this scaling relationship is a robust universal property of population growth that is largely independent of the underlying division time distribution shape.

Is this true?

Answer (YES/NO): YES